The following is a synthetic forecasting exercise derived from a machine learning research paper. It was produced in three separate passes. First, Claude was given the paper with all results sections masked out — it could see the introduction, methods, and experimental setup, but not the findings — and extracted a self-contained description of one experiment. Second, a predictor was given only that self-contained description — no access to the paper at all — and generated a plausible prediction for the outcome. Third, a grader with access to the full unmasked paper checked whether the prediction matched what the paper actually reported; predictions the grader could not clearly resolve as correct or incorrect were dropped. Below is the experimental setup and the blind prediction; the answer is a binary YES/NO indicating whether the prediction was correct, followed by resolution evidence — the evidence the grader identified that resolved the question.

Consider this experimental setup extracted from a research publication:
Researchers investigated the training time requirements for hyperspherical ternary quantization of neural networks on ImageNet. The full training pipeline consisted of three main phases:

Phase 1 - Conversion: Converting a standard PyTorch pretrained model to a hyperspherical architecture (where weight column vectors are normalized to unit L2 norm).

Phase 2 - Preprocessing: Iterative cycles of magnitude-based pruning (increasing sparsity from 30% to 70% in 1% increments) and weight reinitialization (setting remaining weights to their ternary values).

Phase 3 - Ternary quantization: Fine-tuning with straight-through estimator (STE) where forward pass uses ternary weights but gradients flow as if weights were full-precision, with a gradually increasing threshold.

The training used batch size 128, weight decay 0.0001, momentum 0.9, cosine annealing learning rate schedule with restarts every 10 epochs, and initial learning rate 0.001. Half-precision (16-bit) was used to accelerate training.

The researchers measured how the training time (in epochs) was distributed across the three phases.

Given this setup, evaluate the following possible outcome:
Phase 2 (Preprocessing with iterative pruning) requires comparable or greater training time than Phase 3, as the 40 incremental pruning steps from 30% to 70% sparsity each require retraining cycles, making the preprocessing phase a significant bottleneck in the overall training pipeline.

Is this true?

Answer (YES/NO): YES